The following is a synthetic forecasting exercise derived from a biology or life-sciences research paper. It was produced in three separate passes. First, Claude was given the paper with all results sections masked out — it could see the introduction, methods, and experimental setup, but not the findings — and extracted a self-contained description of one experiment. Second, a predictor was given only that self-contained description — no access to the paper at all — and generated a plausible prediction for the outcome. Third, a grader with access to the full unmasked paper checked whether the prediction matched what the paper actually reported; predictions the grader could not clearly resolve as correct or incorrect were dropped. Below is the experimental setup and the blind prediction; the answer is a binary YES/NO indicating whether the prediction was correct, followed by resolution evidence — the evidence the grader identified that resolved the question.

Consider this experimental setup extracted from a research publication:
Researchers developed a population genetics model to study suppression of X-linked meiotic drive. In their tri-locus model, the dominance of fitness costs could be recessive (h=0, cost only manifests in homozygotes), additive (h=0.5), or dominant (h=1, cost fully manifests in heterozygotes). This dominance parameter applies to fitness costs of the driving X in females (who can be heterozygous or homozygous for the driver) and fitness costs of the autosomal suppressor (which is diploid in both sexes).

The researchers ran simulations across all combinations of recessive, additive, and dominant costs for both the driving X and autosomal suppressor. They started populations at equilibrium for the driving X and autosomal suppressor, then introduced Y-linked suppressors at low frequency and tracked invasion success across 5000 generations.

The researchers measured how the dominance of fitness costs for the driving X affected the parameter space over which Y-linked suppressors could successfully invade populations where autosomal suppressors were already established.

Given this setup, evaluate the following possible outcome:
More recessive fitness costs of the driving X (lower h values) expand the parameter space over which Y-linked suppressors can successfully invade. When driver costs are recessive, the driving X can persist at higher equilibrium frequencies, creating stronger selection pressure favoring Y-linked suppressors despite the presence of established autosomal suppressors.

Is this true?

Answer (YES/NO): YES